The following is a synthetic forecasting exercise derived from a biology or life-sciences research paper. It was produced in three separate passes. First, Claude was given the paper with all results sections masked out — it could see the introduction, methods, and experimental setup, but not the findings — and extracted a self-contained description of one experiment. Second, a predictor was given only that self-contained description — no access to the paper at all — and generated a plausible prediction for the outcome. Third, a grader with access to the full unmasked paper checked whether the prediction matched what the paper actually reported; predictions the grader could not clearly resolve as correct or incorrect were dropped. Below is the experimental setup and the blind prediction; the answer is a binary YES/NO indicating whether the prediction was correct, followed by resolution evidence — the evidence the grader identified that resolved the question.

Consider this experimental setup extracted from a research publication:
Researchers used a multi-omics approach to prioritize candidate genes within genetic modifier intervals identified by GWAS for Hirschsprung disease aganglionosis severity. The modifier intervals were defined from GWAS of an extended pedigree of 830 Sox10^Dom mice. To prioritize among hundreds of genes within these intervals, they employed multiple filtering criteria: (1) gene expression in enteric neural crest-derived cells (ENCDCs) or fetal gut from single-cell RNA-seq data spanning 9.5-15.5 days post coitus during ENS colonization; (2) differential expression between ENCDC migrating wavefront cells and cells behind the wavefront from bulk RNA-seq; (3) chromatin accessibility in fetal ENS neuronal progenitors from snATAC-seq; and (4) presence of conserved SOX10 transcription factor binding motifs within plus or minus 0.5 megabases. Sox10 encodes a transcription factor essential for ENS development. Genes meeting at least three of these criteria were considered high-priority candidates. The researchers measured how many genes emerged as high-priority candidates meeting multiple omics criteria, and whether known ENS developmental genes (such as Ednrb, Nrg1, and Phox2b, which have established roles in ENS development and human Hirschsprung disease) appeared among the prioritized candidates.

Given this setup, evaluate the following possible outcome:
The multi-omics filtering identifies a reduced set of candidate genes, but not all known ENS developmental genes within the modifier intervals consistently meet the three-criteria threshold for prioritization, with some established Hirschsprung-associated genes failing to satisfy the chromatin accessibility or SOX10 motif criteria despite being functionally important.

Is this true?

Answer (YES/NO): NO